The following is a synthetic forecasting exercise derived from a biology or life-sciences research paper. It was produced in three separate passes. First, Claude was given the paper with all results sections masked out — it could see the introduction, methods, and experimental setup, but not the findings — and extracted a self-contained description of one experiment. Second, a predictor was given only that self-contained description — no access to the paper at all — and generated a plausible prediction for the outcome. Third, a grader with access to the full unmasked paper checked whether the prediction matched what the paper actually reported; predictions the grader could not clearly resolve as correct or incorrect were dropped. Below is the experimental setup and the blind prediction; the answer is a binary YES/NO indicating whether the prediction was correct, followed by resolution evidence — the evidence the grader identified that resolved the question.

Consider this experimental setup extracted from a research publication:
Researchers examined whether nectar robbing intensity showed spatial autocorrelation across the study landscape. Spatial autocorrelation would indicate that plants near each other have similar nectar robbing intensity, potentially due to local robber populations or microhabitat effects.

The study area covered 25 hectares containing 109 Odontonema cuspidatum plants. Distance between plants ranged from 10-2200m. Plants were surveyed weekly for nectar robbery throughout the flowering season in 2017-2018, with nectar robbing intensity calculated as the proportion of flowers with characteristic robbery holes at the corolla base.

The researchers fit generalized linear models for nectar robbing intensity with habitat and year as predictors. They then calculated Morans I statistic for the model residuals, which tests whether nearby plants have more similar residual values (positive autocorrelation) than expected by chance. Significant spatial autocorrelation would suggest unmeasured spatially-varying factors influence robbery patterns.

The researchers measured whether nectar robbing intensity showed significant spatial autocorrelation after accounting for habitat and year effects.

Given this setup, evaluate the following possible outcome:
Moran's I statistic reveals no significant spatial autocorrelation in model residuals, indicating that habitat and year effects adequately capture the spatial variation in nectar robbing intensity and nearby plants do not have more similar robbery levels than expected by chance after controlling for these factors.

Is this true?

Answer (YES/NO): YES